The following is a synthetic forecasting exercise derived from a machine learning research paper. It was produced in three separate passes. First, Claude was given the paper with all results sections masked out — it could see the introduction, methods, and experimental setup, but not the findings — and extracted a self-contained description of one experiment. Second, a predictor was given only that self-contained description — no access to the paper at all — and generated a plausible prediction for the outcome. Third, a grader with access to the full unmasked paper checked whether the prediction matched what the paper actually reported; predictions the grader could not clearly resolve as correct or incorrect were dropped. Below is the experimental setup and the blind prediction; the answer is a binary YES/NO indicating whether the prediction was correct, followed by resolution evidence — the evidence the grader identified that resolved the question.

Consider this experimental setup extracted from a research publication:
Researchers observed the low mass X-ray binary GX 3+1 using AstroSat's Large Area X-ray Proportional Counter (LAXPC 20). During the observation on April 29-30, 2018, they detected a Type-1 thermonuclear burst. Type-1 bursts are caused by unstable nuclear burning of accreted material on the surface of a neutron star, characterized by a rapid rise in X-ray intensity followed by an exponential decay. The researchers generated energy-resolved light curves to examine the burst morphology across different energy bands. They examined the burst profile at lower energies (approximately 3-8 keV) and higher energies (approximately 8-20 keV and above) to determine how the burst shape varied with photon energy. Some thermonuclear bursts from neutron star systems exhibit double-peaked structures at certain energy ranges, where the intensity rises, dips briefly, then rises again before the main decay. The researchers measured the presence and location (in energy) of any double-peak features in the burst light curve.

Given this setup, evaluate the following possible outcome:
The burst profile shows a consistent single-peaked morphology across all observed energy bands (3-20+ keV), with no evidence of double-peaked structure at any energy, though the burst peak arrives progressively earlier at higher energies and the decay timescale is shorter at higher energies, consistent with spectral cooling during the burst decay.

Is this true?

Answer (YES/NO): NO